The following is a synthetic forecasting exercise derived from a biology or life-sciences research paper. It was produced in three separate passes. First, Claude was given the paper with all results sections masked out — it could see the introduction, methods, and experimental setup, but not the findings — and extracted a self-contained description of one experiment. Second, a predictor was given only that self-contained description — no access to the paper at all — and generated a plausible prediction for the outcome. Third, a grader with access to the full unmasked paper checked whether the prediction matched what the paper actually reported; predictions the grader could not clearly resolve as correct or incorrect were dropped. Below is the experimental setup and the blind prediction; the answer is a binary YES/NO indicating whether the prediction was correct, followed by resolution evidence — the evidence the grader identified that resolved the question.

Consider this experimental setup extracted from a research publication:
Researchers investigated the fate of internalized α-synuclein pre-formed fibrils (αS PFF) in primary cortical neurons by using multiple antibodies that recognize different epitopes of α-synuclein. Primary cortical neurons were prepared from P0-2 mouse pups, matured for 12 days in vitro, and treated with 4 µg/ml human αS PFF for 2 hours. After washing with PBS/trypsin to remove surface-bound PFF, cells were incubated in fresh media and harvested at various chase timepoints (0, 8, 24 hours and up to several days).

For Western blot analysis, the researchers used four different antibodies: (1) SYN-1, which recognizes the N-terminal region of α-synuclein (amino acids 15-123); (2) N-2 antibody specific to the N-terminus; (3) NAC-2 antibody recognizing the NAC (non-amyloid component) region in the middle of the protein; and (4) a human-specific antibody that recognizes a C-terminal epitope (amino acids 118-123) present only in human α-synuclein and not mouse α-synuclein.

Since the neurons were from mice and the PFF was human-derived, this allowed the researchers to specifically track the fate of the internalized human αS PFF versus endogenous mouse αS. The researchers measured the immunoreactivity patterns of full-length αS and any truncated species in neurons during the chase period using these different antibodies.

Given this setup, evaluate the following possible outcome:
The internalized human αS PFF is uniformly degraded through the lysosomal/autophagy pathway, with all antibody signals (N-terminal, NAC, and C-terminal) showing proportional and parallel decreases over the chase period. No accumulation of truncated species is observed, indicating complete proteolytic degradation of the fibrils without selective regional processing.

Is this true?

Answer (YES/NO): NO